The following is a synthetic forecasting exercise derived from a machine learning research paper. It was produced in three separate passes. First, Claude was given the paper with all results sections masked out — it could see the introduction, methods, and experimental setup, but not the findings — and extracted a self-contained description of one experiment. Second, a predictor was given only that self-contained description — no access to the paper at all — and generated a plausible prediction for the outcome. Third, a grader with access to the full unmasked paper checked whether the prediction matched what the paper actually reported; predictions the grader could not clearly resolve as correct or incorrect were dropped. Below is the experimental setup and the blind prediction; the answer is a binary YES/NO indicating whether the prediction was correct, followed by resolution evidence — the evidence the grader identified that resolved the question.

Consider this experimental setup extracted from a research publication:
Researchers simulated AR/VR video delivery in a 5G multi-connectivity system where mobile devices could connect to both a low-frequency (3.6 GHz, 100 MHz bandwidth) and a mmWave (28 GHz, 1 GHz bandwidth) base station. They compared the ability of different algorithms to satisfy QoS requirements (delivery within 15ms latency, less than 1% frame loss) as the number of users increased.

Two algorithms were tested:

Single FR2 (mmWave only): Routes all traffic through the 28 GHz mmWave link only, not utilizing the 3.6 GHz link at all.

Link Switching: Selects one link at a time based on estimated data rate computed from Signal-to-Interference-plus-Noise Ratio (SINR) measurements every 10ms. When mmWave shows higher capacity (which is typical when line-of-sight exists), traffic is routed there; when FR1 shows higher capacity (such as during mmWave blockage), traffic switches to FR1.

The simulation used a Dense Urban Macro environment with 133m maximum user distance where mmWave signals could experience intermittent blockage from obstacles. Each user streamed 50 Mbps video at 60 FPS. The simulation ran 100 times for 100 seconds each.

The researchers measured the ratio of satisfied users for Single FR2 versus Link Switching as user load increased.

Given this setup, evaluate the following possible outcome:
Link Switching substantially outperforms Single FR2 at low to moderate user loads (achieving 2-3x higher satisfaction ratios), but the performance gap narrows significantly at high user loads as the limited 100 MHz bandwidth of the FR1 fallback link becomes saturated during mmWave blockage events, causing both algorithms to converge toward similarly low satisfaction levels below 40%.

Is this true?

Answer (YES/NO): NO